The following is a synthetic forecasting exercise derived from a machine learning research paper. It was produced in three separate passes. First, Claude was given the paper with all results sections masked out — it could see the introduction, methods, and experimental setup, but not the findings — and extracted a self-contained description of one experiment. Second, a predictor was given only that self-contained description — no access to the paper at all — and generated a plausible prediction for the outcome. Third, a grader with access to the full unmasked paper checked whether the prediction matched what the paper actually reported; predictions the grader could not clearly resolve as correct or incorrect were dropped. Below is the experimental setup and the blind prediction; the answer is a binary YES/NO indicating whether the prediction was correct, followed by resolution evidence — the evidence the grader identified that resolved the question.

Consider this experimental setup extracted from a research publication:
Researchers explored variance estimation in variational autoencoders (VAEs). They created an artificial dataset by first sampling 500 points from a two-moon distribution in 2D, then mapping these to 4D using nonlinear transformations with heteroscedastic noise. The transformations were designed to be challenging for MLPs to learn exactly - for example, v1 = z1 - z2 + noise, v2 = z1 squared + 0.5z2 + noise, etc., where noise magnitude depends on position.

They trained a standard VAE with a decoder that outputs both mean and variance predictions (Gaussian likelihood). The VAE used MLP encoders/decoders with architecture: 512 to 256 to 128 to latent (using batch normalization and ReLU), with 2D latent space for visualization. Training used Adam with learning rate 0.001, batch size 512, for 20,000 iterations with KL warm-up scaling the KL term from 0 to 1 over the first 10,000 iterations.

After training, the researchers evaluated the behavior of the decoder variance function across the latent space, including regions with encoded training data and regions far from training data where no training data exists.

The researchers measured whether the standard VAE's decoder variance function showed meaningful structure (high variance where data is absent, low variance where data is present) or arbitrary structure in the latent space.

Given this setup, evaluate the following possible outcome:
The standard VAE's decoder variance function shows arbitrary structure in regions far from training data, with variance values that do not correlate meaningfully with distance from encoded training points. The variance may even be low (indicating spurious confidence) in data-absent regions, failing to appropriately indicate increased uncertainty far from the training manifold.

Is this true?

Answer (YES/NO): YES